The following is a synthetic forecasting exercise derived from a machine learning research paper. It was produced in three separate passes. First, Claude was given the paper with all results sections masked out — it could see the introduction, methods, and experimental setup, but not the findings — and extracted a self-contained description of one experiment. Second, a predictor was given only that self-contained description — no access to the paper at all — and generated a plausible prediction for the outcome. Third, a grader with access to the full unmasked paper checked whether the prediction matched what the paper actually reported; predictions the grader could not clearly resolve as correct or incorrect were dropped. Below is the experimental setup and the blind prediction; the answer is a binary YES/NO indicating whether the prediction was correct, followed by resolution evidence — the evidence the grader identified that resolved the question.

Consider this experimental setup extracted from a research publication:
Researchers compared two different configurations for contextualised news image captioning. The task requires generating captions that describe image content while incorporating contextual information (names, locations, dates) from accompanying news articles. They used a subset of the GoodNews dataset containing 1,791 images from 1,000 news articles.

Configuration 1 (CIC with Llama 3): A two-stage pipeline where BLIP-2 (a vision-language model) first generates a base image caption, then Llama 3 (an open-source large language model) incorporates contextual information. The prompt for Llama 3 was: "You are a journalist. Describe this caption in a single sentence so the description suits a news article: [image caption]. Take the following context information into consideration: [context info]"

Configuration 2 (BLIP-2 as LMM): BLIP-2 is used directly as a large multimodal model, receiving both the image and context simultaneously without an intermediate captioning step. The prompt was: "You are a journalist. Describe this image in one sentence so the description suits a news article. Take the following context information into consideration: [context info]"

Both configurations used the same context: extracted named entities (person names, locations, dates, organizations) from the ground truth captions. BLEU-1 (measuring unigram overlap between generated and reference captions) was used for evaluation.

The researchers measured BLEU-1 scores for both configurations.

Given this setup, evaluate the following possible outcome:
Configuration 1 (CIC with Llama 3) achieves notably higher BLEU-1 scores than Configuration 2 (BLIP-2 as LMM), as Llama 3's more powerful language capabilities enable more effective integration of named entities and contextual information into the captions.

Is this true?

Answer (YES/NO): NO